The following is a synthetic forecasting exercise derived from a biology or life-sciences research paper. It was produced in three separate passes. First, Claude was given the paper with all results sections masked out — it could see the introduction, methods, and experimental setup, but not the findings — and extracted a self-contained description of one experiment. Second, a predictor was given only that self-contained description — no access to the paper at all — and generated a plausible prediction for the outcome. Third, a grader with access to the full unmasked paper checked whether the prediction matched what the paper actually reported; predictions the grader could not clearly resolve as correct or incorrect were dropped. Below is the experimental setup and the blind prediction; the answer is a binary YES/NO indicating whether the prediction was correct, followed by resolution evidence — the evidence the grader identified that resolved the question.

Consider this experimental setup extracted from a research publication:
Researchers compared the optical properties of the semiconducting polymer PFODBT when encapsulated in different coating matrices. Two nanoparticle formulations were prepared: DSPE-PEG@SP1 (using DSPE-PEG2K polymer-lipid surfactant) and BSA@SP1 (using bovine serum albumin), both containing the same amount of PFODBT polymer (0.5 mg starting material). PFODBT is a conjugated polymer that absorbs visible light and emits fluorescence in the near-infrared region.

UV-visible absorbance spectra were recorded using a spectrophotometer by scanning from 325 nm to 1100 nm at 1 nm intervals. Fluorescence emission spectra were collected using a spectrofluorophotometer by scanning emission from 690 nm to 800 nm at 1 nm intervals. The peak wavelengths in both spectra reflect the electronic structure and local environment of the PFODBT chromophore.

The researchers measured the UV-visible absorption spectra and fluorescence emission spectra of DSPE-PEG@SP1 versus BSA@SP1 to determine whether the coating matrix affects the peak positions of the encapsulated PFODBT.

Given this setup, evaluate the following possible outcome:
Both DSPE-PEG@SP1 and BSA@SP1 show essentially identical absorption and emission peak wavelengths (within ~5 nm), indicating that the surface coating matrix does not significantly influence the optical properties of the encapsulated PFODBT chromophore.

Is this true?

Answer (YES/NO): NO